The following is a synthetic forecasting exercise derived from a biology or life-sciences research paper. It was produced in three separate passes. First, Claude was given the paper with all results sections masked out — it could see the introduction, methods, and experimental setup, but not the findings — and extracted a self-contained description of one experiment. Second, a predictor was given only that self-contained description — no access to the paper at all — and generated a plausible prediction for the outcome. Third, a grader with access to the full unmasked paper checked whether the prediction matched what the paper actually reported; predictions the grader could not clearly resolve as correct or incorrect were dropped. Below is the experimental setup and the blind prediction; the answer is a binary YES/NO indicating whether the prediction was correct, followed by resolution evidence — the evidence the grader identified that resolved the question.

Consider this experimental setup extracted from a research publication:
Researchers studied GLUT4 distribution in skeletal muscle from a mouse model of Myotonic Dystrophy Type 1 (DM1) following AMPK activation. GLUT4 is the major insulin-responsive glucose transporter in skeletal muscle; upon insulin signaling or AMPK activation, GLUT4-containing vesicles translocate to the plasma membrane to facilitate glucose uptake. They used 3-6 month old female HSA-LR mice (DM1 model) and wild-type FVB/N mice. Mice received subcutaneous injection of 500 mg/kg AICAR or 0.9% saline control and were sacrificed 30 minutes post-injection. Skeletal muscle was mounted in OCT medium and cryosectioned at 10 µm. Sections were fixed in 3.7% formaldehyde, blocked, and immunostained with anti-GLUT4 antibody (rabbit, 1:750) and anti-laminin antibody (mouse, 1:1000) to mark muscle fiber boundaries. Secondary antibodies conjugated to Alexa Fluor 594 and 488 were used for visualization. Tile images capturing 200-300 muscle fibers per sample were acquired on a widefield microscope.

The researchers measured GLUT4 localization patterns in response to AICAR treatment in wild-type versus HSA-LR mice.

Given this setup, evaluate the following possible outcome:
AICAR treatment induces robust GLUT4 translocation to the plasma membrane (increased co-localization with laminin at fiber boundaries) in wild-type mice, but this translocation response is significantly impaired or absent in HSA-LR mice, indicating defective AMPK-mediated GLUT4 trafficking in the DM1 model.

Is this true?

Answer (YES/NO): NO